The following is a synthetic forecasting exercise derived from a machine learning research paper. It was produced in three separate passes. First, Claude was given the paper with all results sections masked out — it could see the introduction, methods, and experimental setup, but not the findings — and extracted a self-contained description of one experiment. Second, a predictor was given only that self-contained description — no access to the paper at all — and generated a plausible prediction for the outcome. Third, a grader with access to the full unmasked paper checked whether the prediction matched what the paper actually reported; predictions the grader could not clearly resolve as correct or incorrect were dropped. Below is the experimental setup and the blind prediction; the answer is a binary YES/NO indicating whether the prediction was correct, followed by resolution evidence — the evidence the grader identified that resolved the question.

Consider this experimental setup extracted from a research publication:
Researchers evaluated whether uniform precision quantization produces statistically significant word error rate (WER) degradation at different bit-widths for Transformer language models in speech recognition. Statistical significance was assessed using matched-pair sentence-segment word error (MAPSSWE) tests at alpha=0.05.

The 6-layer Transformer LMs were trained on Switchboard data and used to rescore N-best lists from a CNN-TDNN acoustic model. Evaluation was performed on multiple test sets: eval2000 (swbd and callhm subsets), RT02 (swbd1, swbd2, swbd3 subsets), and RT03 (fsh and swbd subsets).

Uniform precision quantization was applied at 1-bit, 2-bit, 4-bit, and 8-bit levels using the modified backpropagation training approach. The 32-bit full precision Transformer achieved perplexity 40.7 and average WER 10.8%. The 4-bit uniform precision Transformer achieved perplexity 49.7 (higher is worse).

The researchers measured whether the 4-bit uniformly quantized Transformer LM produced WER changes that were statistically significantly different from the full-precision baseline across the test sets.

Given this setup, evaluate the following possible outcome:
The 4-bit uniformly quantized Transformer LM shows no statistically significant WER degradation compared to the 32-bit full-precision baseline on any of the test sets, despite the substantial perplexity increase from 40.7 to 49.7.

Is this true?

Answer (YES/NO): YES